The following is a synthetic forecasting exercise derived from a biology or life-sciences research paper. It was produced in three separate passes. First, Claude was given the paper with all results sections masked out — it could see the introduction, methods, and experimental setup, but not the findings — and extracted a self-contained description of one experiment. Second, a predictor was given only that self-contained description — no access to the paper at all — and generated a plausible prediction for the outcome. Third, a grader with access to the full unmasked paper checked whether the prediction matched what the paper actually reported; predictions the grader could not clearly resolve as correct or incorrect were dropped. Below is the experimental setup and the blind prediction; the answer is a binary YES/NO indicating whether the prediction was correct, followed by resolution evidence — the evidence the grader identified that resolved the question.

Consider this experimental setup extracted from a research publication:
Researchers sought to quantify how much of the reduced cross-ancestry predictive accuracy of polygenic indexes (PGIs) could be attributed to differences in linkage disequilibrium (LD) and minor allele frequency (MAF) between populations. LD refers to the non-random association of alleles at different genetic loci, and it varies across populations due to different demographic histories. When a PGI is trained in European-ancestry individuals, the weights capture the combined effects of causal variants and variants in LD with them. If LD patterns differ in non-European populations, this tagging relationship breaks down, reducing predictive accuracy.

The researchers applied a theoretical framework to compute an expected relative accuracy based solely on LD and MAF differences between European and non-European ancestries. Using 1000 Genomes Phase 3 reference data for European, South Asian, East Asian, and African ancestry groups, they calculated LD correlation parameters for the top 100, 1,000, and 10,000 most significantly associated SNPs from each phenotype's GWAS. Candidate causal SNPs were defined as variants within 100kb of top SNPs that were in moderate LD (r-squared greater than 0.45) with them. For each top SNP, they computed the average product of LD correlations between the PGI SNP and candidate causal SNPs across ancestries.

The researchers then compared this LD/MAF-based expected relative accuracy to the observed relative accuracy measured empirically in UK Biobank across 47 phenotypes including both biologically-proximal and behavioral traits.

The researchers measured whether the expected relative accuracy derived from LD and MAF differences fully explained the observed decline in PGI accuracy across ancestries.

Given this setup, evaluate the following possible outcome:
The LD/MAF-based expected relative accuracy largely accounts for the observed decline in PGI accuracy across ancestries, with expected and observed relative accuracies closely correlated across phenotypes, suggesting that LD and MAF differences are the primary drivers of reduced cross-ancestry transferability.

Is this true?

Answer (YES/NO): NO